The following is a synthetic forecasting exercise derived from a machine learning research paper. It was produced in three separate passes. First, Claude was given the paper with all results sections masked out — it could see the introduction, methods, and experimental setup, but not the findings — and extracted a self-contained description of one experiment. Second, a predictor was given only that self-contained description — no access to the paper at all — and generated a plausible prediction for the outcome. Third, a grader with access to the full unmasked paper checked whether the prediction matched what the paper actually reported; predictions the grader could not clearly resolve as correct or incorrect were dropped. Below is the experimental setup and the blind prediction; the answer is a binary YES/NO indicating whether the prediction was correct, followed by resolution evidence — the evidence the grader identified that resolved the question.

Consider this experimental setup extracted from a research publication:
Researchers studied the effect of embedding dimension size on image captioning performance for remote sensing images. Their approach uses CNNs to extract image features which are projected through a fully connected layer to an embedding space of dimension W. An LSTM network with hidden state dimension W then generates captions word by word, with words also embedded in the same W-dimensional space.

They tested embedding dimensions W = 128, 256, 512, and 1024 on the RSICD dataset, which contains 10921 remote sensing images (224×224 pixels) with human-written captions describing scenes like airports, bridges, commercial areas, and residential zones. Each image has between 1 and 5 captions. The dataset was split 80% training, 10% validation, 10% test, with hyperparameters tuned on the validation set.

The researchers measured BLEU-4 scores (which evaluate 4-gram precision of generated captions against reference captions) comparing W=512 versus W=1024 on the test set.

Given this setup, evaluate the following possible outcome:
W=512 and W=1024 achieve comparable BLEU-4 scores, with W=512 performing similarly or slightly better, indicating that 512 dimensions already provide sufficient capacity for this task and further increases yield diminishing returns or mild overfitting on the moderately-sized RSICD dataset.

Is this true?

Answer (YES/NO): YES